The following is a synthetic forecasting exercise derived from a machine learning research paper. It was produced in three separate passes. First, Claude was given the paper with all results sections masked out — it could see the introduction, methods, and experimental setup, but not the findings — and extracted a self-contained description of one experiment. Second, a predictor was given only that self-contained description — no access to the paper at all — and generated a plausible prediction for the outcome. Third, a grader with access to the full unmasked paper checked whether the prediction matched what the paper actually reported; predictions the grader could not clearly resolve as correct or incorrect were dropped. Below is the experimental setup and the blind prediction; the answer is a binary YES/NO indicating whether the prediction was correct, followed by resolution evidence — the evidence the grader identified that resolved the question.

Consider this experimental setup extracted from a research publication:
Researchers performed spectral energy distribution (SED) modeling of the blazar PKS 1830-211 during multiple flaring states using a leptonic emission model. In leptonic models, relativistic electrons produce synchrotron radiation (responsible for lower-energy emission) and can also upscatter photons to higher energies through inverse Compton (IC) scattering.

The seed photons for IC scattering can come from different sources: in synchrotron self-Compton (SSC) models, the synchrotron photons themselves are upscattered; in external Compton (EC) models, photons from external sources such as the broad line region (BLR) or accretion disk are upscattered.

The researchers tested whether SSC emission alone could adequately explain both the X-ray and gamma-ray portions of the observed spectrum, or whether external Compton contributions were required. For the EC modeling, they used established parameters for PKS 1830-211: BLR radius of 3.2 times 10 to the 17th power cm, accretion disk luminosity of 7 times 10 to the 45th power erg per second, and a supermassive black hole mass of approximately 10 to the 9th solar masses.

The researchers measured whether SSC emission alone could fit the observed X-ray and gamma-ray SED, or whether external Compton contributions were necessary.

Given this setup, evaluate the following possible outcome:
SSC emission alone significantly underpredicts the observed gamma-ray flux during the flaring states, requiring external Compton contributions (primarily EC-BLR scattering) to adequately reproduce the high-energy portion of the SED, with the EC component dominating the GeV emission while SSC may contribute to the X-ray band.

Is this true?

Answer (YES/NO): NO